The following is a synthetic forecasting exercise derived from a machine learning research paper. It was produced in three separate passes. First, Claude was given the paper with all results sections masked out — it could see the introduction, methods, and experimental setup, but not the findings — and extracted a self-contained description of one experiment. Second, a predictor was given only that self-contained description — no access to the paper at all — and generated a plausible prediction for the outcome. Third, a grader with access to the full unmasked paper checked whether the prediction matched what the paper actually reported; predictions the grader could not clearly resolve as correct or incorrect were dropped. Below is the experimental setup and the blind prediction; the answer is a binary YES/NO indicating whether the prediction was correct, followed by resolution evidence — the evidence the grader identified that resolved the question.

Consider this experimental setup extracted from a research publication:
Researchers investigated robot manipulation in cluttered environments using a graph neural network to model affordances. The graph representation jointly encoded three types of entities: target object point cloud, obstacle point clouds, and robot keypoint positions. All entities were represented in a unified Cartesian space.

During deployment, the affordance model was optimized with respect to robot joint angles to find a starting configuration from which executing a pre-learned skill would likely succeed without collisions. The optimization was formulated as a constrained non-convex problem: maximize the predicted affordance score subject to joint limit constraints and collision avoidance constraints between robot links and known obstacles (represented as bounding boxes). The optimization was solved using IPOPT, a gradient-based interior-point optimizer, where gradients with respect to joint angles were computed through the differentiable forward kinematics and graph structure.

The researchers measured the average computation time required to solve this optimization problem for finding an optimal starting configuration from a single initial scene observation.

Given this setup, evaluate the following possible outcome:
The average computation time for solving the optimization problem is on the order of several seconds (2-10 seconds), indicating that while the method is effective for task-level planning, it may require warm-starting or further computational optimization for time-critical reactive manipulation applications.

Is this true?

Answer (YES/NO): YES